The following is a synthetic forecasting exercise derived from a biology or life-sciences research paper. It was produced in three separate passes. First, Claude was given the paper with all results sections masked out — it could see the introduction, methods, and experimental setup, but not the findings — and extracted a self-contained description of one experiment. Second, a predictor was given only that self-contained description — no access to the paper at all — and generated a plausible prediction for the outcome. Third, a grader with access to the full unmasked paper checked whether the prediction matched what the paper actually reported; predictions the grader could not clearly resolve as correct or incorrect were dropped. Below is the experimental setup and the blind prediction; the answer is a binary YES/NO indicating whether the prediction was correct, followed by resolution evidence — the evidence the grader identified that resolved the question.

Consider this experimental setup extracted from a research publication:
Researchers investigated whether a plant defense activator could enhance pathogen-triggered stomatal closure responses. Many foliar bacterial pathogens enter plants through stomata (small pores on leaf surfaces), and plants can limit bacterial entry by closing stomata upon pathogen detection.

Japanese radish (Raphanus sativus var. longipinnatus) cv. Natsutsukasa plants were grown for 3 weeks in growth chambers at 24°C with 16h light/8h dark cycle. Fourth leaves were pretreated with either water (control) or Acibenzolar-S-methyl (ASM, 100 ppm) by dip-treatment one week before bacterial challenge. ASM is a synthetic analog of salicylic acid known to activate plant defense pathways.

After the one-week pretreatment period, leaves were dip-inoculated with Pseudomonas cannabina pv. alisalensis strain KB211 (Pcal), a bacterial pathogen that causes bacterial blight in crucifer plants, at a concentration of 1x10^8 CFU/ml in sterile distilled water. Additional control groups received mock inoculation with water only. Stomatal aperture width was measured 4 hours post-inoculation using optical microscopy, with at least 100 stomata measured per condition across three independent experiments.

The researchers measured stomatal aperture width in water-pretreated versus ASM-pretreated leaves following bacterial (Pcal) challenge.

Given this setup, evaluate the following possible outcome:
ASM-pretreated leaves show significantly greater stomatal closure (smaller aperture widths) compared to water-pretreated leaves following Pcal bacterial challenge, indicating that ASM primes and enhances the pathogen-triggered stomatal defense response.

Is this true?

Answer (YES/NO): YES